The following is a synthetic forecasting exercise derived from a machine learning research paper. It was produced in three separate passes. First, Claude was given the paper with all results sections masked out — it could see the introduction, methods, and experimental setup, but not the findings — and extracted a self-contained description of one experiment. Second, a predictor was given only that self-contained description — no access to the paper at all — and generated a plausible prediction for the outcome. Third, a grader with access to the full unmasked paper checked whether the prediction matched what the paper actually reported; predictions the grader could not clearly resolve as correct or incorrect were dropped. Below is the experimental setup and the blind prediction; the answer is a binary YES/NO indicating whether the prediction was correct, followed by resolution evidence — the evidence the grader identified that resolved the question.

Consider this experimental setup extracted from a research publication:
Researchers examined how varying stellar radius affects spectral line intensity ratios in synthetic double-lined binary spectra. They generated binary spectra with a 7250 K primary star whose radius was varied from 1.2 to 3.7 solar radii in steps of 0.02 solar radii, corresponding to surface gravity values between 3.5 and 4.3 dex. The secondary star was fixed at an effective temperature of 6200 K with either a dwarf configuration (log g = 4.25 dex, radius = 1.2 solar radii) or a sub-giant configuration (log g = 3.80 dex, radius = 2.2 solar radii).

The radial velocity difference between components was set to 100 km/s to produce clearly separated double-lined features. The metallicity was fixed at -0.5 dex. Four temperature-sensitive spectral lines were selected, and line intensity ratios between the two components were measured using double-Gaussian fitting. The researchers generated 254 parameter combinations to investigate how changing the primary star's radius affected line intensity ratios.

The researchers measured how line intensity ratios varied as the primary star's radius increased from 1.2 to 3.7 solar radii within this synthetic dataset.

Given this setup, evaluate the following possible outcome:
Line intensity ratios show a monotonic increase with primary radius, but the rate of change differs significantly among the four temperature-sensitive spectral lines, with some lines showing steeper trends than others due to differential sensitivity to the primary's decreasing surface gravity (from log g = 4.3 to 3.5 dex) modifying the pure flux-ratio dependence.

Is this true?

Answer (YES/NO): NO